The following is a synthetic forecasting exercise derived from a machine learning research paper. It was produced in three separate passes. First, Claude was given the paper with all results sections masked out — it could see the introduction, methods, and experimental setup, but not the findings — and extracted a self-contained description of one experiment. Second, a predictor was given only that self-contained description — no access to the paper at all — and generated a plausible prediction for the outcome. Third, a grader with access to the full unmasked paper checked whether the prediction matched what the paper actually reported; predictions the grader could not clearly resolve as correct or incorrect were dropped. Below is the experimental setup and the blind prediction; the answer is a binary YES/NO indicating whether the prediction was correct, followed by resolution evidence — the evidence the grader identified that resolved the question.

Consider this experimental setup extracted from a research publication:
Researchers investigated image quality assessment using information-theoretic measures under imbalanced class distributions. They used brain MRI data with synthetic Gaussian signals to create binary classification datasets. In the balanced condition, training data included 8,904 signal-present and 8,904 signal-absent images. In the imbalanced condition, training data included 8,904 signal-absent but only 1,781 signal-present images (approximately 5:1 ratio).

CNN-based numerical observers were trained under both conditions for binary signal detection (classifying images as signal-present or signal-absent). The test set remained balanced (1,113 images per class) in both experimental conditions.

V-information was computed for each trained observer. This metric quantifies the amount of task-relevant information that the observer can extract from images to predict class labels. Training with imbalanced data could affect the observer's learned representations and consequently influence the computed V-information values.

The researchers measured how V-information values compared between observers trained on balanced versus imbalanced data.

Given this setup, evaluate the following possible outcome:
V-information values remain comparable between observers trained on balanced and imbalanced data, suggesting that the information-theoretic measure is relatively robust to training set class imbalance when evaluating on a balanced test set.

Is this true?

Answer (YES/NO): YES